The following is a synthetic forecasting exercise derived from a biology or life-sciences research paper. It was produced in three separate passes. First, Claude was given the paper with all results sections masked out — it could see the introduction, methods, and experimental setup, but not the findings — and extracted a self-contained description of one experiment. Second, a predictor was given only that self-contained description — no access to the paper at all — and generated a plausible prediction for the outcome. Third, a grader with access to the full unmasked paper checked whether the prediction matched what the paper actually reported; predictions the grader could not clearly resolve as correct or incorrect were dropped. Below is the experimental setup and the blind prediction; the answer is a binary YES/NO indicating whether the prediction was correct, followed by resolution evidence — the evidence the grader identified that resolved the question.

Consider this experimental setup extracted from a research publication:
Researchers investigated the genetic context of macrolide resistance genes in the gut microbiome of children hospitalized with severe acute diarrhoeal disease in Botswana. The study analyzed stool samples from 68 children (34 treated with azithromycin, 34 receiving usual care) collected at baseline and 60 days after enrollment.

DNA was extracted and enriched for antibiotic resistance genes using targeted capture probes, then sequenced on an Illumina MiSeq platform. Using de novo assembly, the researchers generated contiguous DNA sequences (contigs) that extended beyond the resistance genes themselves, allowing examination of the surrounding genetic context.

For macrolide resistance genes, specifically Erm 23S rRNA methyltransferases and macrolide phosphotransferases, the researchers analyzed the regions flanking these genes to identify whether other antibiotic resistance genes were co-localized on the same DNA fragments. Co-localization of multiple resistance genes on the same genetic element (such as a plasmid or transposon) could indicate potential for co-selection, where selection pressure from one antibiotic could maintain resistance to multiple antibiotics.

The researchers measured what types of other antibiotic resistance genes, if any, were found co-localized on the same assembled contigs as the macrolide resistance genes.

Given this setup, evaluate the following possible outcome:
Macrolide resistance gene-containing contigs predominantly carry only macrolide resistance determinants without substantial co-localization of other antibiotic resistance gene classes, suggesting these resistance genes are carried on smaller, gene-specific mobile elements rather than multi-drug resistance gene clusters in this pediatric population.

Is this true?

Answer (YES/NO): NO